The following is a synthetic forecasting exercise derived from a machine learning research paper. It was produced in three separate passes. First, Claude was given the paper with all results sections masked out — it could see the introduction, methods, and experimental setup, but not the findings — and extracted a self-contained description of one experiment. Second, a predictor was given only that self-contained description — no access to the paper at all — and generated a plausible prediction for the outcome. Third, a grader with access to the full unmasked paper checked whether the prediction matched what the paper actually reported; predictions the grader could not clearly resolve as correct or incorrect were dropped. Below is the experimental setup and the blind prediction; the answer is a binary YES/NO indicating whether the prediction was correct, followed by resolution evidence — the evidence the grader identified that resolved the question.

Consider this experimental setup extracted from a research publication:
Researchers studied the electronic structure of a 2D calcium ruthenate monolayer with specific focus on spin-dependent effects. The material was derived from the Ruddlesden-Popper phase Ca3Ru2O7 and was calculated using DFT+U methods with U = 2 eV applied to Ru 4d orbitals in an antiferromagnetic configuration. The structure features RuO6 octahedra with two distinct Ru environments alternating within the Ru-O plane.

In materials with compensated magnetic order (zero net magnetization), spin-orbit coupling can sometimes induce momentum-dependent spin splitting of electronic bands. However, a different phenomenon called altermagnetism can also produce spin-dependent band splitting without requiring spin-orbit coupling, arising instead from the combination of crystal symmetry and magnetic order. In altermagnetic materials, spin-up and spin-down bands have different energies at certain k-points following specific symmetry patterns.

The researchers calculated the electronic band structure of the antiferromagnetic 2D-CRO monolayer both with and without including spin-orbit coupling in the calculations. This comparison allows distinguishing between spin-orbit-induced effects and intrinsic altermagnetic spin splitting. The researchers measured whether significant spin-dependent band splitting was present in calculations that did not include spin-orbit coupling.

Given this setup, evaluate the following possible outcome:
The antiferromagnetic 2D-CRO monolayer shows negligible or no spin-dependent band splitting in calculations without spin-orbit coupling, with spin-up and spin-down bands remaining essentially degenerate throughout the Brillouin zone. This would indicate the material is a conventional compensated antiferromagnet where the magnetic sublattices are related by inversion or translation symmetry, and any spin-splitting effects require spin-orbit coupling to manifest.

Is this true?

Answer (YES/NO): NO